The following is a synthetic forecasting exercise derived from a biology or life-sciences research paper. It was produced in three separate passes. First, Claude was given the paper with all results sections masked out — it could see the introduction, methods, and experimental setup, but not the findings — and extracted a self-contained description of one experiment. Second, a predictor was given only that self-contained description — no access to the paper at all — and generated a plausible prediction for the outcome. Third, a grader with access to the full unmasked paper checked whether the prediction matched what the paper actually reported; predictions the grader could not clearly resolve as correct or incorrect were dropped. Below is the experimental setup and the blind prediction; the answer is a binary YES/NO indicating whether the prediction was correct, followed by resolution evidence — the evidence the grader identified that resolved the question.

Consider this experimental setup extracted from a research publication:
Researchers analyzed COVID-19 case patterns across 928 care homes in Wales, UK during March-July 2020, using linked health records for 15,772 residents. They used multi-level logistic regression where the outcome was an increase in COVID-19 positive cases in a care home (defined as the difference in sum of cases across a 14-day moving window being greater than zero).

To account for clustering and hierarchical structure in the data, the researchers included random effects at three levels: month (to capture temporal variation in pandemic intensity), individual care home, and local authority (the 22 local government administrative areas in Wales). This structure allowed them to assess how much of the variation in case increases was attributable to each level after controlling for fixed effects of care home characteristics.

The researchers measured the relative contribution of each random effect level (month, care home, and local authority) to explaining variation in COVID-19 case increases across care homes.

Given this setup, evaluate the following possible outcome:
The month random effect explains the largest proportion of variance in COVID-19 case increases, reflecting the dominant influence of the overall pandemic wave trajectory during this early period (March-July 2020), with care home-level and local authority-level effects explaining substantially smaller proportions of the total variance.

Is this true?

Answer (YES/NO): YES